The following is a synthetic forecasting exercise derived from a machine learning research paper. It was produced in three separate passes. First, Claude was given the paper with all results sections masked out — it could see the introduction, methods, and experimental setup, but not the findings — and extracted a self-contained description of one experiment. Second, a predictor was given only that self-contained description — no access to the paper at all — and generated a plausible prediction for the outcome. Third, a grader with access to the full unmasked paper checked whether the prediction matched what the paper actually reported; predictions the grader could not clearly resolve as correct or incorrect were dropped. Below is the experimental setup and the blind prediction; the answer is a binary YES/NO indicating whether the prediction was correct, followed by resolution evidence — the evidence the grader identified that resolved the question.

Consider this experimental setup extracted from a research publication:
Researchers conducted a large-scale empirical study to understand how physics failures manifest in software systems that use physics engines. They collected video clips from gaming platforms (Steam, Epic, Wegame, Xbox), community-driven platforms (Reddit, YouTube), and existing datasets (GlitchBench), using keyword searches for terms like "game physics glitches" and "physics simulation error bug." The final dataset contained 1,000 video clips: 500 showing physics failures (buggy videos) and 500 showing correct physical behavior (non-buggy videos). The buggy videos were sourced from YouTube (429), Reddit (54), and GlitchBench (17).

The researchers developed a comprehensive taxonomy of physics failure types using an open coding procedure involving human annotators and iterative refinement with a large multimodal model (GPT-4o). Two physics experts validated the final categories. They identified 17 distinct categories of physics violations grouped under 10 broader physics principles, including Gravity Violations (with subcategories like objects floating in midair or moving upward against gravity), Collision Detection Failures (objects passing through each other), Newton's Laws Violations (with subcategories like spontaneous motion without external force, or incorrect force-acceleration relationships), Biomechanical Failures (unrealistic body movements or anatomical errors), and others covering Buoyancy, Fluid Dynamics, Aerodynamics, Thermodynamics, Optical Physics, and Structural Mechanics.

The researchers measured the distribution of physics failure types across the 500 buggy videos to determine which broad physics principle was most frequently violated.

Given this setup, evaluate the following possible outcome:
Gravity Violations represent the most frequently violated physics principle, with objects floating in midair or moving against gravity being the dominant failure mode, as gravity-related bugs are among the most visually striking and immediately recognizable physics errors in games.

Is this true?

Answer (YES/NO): YES